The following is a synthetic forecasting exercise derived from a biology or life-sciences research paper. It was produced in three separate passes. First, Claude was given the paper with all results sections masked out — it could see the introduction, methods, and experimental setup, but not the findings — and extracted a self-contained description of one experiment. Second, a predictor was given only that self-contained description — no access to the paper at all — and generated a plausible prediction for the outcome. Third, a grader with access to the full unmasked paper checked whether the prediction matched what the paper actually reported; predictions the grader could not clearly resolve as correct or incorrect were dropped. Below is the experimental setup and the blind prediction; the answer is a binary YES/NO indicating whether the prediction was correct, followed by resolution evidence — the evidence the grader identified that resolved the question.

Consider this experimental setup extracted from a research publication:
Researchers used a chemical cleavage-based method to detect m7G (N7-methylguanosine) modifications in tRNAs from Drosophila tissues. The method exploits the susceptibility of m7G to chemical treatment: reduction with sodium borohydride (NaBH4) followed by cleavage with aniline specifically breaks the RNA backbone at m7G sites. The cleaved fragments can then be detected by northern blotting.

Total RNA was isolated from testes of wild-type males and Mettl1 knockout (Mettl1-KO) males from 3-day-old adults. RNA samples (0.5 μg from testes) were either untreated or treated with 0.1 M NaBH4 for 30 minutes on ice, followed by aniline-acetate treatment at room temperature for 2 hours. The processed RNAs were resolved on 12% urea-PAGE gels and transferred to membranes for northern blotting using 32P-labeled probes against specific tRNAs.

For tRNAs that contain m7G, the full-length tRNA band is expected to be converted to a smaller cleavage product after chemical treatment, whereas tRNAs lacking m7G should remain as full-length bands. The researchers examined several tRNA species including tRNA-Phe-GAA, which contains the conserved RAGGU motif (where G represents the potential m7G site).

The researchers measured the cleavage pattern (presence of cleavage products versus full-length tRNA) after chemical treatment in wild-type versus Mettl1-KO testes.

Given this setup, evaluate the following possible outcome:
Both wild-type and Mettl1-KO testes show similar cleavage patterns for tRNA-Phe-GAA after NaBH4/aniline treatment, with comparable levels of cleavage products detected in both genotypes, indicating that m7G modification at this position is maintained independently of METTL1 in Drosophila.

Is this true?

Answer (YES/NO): NO